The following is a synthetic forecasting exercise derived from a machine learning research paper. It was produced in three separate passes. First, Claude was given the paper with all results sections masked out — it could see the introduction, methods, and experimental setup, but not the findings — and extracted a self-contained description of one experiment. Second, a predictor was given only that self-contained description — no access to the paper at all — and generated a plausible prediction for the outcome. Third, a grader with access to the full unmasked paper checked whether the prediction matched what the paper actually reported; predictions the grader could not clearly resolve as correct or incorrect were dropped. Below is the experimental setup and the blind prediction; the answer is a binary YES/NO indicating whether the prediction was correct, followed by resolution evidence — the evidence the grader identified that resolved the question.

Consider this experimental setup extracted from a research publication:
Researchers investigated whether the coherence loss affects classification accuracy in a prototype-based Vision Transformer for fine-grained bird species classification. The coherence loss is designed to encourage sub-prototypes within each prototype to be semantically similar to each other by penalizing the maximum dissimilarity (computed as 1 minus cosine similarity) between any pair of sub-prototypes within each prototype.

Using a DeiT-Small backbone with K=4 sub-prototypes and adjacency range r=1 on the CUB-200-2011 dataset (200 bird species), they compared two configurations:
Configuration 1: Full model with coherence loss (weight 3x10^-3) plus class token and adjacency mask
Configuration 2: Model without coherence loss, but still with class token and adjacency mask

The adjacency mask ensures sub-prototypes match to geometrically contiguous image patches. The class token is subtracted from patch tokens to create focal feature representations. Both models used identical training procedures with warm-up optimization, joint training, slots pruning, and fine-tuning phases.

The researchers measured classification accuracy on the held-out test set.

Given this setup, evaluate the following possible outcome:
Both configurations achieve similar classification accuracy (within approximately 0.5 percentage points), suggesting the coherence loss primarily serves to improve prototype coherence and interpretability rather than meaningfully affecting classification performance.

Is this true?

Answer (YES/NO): YES